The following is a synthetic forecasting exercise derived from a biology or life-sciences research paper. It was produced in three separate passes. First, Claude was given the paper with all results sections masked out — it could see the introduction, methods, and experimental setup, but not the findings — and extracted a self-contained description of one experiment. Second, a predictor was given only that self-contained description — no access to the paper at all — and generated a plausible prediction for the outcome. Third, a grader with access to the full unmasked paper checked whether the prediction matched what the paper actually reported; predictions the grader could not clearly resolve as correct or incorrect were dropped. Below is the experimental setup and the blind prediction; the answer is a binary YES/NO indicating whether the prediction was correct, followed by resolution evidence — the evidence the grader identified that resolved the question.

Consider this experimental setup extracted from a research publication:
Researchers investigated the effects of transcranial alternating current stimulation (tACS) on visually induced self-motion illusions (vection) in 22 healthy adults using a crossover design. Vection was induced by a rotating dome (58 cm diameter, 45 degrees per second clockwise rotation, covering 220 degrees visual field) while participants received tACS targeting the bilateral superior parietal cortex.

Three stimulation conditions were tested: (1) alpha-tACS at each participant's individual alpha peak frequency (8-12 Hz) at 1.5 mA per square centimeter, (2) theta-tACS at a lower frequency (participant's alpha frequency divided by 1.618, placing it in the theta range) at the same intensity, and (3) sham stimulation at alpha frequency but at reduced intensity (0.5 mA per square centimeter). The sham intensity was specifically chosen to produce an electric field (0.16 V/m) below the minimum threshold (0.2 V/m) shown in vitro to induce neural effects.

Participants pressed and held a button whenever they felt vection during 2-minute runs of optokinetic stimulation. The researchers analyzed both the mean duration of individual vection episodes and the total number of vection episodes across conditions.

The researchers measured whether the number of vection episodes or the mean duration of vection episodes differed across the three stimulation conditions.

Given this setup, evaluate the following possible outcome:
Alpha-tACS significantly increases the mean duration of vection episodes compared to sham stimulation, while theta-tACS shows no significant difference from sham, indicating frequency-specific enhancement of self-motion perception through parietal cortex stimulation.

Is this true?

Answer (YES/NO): NO